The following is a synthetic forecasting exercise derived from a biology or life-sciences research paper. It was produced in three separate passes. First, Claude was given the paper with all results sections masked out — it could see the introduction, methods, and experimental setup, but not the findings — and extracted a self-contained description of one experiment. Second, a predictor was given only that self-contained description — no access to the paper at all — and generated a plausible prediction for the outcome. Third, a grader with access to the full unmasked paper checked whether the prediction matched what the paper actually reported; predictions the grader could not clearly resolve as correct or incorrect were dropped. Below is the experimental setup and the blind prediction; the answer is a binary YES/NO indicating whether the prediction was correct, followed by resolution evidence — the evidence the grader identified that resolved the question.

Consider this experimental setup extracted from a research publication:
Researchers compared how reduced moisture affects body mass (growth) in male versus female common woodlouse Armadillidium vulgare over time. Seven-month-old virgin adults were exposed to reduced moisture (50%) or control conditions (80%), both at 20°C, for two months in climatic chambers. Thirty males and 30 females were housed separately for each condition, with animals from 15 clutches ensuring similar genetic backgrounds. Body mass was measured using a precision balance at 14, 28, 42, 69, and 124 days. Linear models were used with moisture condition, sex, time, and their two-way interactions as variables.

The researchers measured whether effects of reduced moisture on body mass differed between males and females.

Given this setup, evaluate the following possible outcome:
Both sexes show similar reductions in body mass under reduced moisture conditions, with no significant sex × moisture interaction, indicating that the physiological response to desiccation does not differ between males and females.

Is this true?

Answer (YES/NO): NO